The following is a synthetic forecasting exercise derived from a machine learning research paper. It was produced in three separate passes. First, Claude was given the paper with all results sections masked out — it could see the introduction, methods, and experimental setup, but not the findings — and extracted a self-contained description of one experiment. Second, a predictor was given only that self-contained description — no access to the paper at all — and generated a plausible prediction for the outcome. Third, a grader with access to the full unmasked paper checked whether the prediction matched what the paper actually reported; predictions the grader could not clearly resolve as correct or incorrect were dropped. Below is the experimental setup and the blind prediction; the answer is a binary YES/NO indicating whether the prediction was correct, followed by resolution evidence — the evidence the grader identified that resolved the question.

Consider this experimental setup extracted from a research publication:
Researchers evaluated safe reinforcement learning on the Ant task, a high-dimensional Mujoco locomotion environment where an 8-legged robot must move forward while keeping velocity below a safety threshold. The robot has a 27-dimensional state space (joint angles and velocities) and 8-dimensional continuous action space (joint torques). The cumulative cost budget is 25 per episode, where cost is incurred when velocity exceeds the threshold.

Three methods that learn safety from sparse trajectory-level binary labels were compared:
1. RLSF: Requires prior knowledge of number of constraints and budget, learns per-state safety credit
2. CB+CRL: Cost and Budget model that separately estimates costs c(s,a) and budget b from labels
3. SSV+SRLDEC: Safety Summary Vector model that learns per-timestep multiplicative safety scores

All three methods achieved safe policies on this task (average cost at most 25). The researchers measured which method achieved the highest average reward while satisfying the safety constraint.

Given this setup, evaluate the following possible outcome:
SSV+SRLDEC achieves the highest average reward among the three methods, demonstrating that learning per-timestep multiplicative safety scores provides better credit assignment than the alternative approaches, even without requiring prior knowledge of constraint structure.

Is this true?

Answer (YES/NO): NO